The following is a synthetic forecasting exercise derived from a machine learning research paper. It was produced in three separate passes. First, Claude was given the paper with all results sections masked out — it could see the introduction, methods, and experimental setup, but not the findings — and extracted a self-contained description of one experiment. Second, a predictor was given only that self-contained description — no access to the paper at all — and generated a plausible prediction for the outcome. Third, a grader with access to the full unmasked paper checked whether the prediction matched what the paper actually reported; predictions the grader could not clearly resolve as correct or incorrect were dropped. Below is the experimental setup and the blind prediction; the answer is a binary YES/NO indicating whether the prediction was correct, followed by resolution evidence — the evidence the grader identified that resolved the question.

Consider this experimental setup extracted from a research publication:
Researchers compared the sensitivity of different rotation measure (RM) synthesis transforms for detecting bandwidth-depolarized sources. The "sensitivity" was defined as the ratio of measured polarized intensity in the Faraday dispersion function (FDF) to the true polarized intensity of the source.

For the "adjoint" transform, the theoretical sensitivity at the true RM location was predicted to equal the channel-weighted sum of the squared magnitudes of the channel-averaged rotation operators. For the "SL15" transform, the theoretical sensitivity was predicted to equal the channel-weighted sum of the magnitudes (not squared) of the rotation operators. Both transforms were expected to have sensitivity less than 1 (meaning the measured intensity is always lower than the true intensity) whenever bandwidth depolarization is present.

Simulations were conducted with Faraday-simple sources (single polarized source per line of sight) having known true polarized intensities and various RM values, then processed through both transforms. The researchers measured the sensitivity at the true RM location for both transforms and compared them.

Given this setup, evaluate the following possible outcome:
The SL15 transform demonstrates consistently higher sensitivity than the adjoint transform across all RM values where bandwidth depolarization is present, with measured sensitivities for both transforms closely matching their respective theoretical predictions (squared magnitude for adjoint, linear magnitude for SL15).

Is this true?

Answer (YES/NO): YES